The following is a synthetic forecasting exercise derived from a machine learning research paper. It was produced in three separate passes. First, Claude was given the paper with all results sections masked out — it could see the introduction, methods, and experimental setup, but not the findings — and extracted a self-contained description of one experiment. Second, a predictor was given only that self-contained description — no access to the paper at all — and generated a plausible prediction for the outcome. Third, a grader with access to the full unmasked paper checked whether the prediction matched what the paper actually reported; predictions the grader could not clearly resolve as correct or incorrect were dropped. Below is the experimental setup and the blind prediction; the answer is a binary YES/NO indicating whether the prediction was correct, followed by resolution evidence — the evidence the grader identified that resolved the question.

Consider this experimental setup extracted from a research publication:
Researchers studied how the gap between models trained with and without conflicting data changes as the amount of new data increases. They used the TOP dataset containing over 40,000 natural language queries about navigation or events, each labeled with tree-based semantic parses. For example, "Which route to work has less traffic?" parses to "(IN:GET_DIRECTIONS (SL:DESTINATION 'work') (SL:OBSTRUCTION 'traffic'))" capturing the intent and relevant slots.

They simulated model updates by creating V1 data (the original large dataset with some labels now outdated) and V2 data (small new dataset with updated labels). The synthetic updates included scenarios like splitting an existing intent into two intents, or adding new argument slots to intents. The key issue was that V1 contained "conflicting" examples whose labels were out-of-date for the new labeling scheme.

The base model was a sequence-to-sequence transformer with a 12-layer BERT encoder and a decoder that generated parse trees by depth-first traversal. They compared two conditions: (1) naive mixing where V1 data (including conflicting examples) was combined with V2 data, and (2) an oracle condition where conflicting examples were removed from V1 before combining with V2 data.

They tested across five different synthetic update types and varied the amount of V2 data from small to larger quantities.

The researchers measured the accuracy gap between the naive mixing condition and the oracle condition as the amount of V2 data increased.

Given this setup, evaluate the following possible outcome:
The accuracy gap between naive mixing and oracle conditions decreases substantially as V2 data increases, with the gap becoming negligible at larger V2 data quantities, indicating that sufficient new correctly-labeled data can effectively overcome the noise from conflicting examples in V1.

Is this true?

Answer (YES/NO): NO